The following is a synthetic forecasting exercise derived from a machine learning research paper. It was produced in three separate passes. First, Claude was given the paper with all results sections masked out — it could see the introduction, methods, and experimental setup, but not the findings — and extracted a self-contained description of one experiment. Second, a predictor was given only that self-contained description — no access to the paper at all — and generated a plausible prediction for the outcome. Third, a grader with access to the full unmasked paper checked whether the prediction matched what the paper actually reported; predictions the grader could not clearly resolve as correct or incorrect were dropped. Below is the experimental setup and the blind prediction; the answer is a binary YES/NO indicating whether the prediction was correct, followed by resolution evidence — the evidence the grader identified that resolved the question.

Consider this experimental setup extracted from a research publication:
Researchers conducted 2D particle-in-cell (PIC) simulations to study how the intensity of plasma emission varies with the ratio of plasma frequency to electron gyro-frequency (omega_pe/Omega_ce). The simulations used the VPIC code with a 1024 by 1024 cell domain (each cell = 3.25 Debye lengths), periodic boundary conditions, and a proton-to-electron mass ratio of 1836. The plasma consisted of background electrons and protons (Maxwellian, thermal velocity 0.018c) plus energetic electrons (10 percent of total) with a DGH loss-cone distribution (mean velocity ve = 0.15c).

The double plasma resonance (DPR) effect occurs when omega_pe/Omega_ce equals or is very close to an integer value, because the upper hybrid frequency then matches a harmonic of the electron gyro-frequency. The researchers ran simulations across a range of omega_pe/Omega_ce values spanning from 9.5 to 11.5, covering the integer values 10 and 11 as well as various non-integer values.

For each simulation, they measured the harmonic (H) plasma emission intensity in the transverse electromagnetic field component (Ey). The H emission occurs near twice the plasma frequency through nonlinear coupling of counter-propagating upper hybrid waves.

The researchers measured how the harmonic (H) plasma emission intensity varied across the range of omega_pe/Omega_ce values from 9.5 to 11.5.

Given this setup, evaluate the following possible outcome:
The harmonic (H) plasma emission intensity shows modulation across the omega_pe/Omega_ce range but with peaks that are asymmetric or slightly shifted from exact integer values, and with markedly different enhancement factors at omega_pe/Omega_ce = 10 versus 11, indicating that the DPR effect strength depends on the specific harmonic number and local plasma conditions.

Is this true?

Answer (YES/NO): NO